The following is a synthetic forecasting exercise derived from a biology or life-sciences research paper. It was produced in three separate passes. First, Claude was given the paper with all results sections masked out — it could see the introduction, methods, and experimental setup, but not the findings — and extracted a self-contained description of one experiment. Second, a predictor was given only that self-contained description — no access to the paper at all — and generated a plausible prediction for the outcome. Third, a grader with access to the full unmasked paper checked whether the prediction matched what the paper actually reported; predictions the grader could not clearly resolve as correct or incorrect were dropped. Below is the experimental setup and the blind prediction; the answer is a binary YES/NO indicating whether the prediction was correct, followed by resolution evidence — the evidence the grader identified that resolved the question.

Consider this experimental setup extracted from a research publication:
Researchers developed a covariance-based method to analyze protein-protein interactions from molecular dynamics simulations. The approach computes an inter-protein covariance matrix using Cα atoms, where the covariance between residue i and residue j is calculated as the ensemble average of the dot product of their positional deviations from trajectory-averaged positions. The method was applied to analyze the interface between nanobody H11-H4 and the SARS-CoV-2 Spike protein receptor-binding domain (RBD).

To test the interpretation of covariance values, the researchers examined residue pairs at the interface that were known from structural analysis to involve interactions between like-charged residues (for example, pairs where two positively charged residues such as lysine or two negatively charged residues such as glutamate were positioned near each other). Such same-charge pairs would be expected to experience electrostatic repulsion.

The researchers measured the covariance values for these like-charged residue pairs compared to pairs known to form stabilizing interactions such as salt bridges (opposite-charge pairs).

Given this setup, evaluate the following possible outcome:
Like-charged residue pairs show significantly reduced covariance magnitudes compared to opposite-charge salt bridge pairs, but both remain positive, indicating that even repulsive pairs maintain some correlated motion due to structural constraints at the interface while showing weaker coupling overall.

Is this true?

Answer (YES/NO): NO